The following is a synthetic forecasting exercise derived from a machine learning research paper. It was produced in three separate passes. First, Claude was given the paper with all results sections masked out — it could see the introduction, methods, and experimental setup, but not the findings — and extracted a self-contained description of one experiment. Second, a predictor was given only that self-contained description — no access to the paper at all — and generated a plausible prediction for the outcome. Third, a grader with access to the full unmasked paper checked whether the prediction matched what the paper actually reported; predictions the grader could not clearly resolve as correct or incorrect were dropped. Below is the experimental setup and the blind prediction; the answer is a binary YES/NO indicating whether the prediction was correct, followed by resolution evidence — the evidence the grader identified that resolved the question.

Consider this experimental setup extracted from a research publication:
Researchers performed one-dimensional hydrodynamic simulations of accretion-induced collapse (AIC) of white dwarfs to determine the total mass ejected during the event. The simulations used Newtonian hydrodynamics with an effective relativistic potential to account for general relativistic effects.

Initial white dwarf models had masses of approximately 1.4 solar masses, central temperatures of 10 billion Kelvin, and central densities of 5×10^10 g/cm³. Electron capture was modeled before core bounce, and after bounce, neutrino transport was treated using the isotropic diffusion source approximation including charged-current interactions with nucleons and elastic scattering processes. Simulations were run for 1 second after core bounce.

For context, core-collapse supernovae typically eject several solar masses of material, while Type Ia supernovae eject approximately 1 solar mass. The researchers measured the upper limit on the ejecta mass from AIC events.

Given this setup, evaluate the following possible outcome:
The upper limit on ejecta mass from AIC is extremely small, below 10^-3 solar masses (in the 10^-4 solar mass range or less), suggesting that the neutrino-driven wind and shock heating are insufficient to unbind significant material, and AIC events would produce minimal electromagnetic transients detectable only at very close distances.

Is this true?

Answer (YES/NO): NO